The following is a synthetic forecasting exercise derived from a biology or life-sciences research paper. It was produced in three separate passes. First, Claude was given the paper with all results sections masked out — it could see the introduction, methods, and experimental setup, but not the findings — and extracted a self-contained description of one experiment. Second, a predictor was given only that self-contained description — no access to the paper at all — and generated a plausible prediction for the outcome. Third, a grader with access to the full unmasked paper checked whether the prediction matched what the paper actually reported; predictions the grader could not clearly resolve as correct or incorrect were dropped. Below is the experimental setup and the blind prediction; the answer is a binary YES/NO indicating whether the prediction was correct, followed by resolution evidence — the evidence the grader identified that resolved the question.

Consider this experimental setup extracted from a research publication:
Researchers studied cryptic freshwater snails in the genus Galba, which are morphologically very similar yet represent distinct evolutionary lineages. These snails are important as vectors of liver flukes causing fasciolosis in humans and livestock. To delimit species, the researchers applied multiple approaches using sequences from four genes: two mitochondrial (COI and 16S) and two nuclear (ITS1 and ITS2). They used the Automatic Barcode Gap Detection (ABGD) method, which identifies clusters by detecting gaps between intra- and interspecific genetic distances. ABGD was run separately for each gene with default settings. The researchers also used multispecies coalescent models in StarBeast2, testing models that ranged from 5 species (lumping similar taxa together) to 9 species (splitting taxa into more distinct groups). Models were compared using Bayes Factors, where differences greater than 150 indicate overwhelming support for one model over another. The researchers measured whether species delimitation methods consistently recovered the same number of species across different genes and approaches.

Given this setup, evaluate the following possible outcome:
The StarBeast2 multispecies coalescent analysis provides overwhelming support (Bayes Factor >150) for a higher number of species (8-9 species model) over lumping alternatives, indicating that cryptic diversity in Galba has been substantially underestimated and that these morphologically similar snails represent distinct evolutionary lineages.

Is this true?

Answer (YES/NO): NO